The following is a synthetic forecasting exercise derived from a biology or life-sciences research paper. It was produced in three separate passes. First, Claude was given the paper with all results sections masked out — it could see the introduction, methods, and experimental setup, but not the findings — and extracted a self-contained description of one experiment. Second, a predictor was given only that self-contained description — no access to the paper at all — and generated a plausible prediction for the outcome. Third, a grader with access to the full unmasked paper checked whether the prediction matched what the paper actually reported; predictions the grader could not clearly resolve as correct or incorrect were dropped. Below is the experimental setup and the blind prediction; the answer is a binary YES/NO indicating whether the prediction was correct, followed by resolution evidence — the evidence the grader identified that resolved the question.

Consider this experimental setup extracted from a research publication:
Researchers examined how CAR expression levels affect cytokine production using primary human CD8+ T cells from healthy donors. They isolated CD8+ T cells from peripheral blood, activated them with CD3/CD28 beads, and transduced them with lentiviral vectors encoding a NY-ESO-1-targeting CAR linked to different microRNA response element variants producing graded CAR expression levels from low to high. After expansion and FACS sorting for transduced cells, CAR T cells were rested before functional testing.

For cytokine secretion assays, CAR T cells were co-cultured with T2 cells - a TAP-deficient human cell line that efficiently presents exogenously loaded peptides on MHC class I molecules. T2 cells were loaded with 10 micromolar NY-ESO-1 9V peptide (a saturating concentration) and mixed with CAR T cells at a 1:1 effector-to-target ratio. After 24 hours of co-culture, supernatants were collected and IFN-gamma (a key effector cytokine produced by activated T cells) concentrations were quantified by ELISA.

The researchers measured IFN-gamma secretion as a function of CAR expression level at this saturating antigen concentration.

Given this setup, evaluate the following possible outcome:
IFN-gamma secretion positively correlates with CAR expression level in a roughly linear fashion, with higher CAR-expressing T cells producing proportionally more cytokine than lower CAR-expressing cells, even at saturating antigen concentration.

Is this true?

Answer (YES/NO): YES